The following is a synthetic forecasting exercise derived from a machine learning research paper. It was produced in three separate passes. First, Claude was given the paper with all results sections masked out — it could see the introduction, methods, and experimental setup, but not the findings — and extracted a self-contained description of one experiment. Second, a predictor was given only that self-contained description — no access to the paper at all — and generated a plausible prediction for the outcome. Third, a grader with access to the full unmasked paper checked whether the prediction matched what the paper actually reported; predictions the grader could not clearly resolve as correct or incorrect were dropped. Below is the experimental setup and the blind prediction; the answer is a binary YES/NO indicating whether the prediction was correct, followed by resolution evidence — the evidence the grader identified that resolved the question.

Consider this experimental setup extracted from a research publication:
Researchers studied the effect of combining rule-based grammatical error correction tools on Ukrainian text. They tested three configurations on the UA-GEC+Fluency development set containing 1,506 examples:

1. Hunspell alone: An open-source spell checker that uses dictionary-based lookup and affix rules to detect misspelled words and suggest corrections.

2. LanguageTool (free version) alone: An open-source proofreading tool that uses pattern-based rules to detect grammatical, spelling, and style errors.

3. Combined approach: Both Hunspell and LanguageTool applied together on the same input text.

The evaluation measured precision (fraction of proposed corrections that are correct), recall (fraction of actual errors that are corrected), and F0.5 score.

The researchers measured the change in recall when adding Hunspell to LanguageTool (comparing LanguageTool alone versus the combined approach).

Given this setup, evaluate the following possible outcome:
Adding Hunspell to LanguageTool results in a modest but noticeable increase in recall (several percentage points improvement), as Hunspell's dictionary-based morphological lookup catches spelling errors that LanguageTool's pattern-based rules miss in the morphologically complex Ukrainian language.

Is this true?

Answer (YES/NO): YES